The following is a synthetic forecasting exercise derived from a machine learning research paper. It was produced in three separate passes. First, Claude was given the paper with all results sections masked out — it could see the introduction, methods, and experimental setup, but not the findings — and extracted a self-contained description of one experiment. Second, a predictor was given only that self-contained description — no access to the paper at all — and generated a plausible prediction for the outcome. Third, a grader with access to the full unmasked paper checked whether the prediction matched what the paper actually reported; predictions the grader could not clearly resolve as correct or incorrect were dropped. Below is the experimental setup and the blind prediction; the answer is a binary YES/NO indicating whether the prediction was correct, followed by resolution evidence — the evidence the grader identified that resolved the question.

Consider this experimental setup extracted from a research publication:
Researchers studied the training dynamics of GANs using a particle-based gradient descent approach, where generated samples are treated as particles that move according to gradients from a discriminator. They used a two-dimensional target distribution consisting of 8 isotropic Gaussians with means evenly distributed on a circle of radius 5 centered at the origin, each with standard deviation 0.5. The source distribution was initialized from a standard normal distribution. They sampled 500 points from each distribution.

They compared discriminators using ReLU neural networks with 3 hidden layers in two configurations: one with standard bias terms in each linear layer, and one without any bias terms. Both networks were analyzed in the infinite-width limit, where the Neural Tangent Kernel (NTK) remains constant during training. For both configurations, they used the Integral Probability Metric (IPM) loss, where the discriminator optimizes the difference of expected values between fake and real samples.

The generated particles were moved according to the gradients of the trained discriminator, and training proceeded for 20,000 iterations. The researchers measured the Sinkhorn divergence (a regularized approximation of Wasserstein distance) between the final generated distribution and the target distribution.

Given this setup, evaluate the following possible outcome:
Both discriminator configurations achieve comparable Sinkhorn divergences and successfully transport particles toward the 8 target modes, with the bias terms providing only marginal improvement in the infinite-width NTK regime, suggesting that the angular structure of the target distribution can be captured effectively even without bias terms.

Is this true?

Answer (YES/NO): NO